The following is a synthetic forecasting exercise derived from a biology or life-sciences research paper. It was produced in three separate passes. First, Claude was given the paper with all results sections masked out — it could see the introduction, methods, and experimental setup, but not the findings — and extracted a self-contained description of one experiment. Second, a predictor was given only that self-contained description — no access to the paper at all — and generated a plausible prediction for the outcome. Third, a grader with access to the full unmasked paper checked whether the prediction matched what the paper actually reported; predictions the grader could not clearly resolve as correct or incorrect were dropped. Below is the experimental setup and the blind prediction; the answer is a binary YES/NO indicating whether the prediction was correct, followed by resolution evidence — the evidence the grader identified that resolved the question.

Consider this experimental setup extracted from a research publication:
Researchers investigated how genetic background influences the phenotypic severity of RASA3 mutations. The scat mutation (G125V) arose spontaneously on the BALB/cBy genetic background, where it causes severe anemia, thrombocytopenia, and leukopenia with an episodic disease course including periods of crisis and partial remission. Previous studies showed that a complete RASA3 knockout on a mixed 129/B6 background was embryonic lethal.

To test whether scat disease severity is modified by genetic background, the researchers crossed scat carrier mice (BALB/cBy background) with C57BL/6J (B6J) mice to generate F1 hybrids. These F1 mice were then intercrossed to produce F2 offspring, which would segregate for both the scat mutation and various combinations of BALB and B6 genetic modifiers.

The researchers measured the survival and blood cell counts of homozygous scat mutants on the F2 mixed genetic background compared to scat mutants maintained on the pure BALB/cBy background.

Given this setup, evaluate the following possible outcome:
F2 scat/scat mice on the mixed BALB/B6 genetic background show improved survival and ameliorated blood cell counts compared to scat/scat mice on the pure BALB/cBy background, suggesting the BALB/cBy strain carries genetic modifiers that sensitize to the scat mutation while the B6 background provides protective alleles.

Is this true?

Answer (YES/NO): NO